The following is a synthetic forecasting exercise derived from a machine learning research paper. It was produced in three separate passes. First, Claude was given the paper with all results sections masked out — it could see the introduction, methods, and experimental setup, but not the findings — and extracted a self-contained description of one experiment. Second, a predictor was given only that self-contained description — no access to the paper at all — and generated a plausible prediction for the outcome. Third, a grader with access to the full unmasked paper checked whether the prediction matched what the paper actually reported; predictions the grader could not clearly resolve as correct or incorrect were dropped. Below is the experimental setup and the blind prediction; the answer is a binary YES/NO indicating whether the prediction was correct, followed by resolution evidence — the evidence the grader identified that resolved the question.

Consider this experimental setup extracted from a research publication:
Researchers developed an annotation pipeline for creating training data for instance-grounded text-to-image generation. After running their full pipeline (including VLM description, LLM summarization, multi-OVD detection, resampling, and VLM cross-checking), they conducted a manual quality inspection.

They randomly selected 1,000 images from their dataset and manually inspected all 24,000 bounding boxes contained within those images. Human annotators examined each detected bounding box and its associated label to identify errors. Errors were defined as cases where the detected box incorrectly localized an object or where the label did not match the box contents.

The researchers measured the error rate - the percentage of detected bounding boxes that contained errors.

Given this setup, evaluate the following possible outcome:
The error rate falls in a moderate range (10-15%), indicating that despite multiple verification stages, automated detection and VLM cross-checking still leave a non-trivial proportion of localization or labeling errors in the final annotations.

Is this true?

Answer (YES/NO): NO